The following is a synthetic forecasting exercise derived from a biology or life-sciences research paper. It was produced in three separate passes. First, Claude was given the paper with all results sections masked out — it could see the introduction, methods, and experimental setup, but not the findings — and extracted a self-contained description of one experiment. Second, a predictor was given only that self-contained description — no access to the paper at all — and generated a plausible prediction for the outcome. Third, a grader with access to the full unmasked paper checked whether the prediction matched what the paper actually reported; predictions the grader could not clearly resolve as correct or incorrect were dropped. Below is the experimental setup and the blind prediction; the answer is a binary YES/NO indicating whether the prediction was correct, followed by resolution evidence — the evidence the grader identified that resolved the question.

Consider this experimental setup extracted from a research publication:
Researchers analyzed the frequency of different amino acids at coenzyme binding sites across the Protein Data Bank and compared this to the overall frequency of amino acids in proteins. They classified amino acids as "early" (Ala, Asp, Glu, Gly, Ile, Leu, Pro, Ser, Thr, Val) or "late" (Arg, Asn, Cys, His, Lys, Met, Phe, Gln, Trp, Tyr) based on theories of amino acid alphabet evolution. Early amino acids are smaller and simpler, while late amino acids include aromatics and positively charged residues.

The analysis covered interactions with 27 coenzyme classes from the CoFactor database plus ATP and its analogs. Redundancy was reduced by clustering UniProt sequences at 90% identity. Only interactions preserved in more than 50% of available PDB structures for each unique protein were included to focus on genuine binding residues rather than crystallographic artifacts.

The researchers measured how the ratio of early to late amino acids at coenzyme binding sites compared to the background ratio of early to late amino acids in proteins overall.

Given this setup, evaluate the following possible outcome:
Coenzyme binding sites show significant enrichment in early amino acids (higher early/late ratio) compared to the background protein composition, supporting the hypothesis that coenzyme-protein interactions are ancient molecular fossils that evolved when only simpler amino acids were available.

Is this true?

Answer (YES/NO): NO